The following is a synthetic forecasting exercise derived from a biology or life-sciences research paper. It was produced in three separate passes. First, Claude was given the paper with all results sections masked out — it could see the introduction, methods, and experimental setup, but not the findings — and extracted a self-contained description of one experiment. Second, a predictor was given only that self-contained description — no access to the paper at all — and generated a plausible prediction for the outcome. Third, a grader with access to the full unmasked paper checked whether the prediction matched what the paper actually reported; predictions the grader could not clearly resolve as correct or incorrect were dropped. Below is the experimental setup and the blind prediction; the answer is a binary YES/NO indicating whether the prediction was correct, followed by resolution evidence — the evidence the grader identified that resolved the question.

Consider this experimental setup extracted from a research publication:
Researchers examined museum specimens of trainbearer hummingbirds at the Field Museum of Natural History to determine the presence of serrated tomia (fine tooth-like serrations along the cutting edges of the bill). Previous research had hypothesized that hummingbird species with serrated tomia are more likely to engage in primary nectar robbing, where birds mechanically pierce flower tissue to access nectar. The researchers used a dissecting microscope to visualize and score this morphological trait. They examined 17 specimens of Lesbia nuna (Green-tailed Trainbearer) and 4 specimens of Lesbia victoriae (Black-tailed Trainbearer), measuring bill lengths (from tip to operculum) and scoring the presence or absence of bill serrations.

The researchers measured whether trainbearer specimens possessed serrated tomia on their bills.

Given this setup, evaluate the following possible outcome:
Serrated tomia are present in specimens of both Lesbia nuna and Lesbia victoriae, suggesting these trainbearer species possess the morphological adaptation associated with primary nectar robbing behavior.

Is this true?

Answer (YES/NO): NO